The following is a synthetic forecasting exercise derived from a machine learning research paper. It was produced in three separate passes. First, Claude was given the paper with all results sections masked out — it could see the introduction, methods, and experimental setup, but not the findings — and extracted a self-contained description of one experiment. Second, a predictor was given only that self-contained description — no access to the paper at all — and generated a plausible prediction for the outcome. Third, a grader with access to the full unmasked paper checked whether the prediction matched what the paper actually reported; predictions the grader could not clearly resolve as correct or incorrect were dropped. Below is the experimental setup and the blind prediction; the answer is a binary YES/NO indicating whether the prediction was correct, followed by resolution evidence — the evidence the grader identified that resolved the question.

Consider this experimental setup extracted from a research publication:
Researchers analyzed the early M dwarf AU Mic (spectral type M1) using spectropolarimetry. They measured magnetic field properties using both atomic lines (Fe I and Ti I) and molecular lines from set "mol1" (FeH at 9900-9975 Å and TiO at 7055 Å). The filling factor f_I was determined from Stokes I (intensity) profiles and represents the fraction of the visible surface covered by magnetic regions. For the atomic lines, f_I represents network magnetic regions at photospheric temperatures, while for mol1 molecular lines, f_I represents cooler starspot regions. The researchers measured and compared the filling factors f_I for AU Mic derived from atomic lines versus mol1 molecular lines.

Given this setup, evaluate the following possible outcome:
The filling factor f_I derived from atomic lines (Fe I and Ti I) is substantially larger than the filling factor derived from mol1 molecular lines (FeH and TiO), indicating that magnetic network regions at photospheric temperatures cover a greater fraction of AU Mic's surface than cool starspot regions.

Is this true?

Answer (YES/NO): YES